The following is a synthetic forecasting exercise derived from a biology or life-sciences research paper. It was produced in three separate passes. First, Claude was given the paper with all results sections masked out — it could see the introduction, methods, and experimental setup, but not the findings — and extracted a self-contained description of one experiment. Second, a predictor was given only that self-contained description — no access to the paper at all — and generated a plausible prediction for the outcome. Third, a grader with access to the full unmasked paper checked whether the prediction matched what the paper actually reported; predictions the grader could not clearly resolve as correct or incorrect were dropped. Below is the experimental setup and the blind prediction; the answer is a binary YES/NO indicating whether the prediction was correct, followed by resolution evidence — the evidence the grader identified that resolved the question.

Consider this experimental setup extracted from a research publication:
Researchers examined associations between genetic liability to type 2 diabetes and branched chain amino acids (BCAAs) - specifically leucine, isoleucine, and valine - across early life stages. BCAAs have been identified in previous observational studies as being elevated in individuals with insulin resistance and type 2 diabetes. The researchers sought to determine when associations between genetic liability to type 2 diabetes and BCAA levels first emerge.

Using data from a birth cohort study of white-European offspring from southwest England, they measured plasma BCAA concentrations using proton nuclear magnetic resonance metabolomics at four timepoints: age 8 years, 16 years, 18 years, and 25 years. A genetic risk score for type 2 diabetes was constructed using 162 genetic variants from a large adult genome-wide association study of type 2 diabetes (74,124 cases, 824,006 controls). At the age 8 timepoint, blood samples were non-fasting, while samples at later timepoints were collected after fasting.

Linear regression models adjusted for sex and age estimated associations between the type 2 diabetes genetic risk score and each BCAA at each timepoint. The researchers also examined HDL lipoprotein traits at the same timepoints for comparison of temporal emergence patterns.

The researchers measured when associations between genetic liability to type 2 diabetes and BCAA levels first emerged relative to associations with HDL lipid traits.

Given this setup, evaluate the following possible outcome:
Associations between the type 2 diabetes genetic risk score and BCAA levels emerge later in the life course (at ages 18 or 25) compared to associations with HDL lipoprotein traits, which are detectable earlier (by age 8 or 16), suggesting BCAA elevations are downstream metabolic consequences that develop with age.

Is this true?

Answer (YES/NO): YES